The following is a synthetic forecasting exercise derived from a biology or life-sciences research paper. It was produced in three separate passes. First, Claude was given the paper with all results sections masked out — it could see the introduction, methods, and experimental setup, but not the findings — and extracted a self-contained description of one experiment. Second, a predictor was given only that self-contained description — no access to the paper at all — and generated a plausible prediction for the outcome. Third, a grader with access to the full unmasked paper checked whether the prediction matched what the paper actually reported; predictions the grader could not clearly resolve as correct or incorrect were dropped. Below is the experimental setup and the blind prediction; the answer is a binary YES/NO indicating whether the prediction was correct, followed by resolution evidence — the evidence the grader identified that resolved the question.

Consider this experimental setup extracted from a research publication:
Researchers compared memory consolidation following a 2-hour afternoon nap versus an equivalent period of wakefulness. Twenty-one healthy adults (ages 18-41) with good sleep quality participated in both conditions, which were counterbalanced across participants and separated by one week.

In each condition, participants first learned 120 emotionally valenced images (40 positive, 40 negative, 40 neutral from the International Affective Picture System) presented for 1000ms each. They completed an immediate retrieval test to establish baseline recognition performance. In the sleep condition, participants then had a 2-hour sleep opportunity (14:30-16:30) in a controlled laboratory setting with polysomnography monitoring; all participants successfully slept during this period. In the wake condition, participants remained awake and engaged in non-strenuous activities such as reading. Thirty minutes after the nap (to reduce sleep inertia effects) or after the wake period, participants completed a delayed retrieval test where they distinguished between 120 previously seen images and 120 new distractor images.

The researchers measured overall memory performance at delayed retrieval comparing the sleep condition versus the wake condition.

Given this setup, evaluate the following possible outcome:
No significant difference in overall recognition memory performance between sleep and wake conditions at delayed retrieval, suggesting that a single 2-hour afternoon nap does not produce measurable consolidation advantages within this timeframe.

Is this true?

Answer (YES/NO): NO